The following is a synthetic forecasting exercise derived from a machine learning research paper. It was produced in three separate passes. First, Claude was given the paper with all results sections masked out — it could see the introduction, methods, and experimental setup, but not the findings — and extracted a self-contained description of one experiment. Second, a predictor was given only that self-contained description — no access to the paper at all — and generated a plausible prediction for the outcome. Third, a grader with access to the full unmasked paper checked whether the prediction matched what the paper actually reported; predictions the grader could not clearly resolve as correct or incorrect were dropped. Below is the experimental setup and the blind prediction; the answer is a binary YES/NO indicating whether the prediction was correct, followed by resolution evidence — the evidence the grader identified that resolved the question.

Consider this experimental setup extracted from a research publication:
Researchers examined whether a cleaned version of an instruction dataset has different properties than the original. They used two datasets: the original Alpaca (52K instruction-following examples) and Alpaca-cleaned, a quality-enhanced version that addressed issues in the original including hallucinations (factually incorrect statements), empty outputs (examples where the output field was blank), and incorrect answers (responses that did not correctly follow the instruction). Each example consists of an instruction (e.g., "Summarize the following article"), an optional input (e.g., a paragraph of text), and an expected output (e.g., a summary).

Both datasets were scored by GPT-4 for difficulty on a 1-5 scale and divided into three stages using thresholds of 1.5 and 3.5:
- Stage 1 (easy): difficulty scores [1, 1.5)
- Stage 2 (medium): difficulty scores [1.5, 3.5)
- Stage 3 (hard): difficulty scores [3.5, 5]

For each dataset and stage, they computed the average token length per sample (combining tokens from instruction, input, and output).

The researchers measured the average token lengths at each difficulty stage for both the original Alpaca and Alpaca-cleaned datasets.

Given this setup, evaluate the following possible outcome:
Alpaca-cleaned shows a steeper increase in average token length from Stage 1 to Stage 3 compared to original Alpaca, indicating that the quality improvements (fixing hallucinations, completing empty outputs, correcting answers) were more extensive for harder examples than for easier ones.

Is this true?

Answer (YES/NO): YES